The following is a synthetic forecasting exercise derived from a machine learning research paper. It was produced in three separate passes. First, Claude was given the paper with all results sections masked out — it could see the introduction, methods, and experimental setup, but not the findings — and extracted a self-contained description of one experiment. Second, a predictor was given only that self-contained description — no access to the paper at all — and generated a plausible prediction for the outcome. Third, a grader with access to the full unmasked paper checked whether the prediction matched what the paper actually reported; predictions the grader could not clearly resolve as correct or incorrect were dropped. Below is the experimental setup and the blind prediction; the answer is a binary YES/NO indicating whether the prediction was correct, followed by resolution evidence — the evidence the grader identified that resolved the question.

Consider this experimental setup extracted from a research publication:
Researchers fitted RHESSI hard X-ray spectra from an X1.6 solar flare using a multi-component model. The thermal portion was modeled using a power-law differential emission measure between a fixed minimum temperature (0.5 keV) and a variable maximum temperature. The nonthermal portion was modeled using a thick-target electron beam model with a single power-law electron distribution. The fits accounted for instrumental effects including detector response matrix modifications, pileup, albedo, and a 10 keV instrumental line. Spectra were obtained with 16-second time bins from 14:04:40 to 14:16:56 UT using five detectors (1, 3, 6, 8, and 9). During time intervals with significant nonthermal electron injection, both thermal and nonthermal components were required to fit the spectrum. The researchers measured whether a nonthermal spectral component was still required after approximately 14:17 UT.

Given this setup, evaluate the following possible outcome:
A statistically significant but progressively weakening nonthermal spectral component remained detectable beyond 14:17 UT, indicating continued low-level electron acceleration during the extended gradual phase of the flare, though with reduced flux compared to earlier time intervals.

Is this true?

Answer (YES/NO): NO